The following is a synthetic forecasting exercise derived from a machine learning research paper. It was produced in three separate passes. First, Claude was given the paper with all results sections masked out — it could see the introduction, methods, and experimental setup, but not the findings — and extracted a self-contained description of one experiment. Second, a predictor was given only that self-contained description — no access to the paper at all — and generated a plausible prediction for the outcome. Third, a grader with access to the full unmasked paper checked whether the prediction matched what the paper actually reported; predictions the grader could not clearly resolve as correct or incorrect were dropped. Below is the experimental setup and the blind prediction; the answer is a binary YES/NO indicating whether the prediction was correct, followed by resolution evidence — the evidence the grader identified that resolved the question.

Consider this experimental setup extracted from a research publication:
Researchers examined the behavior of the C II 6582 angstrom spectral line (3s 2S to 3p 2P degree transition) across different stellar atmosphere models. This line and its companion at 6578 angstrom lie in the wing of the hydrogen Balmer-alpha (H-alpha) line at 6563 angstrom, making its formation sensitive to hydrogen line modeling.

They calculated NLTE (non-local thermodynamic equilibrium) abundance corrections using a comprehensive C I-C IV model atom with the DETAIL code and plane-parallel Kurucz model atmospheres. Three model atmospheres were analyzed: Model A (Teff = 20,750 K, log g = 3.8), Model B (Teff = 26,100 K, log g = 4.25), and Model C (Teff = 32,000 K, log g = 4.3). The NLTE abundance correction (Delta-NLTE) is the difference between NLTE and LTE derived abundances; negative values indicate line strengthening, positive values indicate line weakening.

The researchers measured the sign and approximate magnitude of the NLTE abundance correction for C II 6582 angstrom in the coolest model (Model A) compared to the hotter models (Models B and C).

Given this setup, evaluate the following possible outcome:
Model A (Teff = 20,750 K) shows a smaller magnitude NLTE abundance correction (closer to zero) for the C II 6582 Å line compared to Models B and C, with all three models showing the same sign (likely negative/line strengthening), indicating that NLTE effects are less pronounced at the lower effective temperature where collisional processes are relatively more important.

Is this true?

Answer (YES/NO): NO